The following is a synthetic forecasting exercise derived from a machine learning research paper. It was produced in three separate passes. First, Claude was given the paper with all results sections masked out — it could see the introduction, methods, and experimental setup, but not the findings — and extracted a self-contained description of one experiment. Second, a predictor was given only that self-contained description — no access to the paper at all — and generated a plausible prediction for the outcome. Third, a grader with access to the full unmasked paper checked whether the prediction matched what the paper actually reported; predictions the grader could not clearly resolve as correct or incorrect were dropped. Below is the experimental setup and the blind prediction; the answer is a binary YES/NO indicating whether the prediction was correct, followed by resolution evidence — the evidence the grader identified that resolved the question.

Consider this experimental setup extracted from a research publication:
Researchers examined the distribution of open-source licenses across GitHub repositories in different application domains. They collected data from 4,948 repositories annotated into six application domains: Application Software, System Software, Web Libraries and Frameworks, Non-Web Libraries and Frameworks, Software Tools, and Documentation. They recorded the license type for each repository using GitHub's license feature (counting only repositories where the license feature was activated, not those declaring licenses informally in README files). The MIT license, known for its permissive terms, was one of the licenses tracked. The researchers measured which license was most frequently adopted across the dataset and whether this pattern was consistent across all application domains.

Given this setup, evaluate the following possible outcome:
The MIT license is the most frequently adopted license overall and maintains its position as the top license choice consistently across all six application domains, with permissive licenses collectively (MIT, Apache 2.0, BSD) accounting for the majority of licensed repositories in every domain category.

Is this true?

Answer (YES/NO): NO